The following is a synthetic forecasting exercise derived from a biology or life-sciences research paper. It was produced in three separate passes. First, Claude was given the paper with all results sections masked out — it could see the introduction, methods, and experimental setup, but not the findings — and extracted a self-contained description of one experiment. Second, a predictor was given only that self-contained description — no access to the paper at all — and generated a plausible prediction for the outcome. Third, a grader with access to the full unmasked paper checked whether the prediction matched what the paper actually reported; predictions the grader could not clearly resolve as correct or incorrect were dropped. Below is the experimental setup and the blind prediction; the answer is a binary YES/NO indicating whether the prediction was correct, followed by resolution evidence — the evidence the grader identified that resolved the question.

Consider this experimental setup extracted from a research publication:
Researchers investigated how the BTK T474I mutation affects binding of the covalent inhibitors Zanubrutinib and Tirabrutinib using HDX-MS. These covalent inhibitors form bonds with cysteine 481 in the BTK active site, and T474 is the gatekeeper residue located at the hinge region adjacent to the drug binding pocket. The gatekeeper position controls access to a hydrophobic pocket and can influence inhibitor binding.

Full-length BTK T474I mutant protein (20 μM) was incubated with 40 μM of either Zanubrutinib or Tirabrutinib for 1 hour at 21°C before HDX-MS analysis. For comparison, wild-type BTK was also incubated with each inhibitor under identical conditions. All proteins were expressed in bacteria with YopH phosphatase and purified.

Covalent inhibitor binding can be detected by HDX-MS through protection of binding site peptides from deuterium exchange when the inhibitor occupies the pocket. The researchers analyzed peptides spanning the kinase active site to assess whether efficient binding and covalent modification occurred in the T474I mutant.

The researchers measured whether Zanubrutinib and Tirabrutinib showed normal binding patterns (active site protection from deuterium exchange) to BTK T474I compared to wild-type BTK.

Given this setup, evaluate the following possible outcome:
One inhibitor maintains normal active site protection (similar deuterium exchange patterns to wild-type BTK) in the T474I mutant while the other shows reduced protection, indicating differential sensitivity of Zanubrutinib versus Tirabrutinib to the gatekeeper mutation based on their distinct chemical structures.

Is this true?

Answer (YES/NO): NO